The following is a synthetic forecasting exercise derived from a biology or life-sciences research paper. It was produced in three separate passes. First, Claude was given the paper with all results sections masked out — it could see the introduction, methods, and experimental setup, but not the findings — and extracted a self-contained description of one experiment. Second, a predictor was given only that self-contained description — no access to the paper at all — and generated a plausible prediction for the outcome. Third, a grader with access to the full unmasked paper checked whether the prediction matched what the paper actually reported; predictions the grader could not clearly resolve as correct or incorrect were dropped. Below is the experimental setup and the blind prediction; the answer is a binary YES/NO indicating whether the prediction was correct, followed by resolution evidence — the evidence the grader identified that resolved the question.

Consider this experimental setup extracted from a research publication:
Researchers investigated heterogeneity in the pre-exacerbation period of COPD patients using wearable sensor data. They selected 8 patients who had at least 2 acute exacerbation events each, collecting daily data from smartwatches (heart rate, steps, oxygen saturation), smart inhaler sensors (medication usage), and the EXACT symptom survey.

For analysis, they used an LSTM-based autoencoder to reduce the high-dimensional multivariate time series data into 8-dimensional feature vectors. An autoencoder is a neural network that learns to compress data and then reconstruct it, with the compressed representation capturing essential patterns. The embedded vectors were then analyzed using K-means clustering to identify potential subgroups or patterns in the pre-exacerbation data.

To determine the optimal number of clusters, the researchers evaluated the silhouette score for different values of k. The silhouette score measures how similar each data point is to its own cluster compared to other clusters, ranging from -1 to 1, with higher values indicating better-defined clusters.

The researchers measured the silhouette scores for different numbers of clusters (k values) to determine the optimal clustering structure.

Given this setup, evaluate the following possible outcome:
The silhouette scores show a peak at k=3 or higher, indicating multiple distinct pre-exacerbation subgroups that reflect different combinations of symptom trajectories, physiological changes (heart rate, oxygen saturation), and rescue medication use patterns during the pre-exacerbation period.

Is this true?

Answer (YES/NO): NO